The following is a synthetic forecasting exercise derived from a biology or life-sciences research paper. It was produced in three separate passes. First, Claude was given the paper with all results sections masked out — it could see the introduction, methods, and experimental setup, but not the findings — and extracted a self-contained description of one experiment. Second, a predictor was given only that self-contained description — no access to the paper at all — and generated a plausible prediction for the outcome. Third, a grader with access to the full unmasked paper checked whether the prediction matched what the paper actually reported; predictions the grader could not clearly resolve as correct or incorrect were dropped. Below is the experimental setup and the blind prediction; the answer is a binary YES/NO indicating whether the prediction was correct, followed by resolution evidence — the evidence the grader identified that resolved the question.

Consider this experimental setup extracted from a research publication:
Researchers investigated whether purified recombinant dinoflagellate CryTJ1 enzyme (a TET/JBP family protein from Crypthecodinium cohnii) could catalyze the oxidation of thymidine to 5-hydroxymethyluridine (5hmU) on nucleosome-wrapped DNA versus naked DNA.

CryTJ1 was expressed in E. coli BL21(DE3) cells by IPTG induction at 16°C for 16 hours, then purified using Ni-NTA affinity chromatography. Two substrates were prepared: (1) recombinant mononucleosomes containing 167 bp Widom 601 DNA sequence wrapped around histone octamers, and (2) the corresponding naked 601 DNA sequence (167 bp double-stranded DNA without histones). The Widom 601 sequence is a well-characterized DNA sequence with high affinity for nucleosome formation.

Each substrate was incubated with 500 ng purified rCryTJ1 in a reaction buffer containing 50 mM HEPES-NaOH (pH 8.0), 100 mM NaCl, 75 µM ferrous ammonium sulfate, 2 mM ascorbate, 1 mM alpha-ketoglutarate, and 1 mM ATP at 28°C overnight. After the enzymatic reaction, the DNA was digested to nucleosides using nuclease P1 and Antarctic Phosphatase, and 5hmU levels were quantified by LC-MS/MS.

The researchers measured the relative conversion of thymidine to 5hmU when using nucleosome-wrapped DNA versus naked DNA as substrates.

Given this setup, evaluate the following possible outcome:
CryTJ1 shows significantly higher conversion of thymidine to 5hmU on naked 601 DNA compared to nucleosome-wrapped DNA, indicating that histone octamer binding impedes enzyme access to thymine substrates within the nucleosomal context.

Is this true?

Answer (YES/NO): YES